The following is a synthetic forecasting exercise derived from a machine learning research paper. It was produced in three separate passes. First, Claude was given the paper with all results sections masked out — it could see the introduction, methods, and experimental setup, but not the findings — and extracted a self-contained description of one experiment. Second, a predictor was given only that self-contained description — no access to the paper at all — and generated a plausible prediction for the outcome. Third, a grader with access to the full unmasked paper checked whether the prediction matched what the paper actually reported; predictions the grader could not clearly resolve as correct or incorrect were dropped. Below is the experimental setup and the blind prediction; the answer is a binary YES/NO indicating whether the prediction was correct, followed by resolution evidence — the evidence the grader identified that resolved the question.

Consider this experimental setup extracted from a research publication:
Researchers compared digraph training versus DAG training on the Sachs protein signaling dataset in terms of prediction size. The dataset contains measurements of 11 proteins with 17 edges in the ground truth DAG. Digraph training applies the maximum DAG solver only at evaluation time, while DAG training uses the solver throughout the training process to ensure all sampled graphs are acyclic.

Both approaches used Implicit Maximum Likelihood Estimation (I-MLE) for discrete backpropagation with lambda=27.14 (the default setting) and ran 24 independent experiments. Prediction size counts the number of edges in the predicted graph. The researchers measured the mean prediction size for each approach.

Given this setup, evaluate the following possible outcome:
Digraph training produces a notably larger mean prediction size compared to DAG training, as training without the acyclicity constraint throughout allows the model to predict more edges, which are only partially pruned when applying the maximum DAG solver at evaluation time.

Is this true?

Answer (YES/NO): NO